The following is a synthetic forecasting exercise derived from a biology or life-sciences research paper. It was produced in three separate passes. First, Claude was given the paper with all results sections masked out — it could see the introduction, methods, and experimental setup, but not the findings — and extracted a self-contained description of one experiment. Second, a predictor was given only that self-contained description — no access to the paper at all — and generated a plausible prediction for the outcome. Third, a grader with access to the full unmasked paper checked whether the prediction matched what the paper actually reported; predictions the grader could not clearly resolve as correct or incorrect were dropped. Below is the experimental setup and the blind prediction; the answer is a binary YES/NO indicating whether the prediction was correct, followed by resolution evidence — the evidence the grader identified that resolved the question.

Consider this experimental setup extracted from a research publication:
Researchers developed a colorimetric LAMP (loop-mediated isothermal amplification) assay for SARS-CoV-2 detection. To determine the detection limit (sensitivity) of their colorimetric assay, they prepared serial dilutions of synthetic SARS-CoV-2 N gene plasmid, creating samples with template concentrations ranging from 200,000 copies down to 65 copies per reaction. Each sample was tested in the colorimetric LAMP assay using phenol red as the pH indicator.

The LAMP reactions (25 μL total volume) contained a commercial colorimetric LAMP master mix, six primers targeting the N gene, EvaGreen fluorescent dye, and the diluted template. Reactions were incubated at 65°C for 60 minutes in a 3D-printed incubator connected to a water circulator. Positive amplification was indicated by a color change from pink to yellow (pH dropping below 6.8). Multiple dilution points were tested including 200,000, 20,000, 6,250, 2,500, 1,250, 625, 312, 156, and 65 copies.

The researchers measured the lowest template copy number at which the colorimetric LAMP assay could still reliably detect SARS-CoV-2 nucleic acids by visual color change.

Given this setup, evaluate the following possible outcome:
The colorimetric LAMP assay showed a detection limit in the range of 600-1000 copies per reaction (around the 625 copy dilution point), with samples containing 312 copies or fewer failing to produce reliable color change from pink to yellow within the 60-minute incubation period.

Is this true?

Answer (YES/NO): NO